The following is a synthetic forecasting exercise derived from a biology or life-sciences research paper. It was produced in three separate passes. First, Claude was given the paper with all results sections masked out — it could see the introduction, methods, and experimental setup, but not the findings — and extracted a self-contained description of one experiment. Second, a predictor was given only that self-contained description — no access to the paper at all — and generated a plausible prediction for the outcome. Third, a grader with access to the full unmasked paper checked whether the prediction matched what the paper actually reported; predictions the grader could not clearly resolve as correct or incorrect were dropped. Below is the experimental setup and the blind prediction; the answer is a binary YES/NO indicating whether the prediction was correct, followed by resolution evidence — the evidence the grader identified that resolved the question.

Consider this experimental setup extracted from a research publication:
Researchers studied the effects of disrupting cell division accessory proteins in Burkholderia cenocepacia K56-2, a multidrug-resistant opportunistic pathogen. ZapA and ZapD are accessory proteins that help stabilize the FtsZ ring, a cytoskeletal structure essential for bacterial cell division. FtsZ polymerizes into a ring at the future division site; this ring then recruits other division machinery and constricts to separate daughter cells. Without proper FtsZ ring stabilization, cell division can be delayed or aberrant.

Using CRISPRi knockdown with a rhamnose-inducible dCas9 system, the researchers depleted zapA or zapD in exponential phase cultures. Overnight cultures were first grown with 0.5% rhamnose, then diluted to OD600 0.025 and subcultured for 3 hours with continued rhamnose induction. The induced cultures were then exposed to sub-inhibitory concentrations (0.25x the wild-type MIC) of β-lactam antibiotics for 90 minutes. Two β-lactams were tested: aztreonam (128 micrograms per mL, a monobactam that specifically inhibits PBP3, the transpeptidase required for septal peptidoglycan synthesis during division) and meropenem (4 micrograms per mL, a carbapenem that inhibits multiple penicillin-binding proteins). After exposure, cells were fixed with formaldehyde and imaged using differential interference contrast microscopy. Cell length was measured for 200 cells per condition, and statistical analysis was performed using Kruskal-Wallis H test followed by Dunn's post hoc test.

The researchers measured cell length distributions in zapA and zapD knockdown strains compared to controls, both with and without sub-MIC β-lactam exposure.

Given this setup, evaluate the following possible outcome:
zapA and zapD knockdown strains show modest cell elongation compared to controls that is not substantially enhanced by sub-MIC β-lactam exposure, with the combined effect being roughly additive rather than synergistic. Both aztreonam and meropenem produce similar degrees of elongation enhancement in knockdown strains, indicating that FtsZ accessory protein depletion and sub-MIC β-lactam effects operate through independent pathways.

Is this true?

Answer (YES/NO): NO